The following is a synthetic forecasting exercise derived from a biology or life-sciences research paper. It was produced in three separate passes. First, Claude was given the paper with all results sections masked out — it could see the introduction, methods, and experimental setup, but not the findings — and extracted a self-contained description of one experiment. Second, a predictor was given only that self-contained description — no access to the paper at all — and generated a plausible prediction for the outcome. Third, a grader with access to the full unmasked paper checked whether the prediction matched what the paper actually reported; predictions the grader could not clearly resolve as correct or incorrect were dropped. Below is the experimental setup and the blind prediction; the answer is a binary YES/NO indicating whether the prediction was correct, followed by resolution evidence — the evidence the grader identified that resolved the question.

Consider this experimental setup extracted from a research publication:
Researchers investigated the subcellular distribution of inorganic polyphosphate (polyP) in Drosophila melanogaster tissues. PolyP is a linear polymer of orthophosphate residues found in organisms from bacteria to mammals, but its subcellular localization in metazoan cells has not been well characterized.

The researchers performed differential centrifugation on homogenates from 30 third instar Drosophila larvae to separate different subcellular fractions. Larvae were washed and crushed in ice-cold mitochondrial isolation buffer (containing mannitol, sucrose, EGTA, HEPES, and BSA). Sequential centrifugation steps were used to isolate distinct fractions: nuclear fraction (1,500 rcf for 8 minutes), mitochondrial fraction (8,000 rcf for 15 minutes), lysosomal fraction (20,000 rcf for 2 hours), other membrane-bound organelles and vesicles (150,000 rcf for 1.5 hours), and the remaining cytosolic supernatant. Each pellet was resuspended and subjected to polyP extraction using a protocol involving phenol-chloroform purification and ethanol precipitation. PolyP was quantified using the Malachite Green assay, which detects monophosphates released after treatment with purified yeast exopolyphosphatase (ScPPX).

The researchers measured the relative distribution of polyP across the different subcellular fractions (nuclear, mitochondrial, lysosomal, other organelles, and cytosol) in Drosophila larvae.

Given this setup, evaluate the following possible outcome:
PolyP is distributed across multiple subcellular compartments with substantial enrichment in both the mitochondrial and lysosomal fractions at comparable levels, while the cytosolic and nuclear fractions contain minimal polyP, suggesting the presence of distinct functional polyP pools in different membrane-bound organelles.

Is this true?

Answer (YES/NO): NO